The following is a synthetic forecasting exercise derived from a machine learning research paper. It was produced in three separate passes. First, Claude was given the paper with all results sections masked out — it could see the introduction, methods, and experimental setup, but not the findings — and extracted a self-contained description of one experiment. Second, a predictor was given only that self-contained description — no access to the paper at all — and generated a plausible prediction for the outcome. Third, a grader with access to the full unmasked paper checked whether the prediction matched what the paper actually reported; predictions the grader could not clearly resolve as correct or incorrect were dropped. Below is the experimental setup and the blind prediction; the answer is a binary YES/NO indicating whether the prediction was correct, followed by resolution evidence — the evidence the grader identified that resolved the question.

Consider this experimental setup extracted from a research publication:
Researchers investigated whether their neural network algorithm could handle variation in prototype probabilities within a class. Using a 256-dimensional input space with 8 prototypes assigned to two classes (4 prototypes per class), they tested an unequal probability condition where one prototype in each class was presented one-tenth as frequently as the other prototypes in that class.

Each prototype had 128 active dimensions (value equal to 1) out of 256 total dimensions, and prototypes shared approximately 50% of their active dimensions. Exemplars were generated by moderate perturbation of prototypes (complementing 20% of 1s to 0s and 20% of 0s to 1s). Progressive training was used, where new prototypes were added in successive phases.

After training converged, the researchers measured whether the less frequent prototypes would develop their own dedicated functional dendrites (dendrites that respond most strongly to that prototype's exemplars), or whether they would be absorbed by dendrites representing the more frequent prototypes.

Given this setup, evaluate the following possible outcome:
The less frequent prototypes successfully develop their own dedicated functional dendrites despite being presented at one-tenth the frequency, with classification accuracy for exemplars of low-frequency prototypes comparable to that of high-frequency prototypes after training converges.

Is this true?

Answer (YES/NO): YES